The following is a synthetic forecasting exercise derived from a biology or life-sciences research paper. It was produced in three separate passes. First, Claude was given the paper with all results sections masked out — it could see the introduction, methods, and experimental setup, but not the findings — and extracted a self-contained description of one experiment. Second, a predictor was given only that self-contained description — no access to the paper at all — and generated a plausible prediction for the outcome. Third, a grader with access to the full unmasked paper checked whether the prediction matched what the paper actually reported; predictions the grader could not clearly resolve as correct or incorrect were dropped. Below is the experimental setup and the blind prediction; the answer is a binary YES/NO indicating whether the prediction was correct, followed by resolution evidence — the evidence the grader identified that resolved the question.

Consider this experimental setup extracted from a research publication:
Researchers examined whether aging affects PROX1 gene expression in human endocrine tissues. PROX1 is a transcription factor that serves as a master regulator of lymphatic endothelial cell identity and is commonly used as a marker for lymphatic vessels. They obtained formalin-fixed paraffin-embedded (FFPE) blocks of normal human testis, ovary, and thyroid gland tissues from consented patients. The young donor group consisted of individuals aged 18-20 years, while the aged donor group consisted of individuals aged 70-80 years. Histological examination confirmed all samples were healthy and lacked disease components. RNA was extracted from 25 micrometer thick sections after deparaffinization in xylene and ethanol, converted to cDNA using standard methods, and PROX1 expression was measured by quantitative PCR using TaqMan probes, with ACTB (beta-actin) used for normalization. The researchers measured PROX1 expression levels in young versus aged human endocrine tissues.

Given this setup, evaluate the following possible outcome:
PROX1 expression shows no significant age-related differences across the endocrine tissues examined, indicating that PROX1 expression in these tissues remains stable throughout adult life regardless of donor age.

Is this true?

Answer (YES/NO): NO